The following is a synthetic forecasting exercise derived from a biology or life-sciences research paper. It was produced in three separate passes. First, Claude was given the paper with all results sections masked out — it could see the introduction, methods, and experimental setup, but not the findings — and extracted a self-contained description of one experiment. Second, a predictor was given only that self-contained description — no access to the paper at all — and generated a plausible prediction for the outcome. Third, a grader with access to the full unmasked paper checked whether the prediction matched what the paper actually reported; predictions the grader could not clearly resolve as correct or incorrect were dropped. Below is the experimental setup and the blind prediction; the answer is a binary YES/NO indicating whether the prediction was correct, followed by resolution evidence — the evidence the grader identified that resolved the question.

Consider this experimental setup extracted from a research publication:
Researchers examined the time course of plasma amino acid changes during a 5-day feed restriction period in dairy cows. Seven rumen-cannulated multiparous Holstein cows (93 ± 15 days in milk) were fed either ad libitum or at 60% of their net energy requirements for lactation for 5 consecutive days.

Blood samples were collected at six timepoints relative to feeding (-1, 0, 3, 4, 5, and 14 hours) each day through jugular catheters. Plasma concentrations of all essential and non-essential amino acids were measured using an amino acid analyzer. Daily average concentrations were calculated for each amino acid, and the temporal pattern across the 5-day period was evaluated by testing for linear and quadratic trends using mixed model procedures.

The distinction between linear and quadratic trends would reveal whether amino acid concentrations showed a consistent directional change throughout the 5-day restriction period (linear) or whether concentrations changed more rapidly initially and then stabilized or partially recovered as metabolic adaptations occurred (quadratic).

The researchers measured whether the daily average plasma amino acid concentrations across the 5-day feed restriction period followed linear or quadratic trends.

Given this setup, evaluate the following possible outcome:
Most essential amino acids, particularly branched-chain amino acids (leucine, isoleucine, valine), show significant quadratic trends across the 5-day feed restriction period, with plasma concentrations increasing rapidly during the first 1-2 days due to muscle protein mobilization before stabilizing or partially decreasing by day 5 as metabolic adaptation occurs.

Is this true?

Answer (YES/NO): NO